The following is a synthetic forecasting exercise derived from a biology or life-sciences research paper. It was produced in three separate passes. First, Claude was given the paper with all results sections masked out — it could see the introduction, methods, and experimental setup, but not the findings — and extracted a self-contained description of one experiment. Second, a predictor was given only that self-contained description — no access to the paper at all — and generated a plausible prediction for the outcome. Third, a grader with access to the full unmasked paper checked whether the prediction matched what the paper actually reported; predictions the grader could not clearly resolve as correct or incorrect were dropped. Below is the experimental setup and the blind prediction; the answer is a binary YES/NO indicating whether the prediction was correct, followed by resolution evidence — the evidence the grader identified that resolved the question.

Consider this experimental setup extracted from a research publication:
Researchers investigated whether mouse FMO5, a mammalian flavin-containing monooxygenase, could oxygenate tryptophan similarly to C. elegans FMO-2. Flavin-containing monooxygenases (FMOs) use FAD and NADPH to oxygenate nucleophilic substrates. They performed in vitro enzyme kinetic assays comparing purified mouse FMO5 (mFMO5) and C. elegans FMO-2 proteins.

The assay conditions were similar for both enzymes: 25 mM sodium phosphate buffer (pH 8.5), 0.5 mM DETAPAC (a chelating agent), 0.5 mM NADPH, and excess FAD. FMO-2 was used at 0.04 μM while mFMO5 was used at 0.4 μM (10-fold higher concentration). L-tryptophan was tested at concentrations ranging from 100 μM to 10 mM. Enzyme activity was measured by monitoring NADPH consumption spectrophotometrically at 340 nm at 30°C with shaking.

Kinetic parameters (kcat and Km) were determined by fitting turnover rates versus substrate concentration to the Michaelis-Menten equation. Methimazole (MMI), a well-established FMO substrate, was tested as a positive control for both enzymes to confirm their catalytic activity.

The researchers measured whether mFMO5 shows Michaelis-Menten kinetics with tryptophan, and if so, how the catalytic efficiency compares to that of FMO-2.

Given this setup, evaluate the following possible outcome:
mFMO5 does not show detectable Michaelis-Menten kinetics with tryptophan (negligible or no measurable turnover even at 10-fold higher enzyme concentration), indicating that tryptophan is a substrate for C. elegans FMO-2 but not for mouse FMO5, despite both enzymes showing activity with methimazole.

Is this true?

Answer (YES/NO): NO